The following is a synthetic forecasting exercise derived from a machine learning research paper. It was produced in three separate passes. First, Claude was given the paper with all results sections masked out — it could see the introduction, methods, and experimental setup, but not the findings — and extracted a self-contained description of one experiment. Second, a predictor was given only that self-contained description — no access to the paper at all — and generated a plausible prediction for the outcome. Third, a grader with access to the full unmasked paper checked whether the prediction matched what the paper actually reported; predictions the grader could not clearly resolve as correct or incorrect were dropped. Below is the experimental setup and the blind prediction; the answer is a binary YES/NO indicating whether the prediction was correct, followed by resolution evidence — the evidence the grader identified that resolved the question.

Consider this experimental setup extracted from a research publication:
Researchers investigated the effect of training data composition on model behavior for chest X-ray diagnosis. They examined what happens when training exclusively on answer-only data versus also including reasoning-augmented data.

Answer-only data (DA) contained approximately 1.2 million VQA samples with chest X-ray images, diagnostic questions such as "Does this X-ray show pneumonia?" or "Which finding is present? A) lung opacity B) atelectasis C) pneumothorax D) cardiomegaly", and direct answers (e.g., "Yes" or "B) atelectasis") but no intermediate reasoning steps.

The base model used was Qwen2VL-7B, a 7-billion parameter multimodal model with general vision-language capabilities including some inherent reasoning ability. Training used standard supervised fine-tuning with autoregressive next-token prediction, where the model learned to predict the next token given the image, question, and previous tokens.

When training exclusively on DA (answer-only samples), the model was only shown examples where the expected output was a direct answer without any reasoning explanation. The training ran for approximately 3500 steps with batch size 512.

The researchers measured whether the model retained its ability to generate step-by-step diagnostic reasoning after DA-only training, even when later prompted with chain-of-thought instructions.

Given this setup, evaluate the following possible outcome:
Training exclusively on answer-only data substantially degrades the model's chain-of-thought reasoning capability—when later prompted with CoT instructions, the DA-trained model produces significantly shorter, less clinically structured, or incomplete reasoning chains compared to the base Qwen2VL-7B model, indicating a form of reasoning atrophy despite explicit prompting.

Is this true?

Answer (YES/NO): YES